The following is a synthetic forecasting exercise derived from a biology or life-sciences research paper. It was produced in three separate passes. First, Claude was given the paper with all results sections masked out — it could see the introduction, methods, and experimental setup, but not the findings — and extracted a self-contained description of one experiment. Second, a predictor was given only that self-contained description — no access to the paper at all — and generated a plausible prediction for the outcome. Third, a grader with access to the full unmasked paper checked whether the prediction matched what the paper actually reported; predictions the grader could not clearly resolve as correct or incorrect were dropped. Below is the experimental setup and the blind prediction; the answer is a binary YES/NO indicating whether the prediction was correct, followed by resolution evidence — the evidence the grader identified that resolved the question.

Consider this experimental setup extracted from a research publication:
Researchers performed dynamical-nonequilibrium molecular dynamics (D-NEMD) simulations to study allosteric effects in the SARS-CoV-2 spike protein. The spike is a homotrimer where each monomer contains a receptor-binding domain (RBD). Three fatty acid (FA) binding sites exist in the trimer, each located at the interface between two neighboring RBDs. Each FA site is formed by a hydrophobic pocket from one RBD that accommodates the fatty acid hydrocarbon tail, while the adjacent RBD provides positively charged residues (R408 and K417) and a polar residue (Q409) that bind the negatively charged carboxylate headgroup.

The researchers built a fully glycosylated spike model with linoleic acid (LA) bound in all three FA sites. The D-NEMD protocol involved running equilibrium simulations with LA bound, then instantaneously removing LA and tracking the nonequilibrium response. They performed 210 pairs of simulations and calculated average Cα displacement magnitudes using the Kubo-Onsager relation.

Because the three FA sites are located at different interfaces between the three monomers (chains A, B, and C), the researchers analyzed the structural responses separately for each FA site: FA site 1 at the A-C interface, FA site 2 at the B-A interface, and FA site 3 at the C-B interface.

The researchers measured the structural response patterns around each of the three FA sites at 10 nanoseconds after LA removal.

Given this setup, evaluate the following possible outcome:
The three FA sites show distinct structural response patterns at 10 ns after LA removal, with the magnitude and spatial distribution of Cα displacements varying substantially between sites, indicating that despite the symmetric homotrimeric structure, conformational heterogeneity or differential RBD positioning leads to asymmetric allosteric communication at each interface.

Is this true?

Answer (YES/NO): NO